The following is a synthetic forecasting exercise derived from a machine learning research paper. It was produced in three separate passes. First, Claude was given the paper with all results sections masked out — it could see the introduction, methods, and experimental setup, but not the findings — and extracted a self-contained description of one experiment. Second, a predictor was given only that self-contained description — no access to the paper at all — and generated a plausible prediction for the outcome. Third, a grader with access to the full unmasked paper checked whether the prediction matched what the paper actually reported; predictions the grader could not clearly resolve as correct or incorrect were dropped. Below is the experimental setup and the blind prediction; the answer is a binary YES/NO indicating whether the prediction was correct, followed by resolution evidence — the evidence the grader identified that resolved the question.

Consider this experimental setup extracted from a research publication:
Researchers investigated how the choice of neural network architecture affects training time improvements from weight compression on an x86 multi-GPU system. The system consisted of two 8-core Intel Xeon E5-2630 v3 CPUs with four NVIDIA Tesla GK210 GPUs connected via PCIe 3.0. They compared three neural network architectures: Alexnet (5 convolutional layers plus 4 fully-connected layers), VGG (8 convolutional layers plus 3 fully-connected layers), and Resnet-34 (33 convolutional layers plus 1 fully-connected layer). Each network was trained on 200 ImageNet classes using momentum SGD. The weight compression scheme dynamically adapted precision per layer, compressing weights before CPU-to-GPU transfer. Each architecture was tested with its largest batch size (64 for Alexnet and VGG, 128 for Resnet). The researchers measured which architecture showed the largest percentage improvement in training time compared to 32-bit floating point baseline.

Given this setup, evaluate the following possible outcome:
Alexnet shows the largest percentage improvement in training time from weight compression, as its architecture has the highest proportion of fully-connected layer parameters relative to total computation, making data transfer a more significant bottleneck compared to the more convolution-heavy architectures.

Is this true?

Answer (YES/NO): NO